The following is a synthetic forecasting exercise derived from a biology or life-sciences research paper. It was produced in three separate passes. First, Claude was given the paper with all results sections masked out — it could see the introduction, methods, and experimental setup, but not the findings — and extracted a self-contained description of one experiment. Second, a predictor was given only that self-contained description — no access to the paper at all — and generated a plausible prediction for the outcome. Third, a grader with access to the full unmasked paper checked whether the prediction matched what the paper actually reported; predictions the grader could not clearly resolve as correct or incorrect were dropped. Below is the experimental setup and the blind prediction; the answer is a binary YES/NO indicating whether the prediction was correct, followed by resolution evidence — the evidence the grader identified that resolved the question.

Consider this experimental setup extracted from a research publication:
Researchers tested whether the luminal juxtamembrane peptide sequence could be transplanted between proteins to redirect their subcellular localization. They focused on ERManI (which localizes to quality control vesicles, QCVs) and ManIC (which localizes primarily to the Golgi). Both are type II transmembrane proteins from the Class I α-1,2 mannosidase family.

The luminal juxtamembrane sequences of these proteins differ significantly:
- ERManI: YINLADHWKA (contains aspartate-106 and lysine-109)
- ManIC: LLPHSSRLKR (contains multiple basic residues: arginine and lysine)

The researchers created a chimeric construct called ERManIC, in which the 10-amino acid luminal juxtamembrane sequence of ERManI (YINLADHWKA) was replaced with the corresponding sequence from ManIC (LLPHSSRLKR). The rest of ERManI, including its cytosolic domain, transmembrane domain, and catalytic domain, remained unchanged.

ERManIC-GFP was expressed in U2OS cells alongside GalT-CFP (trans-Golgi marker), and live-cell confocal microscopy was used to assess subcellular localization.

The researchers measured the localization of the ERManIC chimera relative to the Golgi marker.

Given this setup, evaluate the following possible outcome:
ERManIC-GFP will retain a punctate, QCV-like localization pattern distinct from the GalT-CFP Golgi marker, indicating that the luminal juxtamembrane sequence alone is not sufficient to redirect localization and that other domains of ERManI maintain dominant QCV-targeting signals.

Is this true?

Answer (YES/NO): NO